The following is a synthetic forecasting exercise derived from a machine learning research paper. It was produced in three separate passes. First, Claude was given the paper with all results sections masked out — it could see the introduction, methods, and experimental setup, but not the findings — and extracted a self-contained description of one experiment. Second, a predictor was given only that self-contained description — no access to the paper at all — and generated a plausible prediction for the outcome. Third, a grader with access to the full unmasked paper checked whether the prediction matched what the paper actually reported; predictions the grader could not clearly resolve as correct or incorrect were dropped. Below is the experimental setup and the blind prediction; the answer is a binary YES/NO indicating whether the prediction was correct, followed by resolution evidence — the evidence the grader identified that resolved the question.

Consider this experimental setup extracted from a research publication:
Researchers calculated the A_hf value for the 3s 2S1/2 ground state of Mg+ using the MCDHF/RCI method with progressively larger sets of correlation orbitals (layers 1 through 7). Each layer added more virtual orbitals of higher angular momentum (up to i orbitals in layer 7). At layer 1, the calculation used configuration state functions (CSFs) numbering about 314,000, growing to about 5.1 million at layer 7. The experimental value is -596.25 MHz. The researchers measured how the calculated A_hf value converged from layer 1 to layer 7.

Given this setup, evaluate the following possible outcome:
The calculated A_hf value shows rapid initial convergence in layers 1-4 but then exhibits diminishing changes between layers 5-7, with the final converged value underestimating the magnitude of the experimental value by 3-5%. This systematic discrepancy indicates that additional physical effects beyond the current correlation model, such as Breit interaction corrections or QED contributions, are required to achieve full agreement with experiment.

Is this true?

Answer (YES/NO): NO